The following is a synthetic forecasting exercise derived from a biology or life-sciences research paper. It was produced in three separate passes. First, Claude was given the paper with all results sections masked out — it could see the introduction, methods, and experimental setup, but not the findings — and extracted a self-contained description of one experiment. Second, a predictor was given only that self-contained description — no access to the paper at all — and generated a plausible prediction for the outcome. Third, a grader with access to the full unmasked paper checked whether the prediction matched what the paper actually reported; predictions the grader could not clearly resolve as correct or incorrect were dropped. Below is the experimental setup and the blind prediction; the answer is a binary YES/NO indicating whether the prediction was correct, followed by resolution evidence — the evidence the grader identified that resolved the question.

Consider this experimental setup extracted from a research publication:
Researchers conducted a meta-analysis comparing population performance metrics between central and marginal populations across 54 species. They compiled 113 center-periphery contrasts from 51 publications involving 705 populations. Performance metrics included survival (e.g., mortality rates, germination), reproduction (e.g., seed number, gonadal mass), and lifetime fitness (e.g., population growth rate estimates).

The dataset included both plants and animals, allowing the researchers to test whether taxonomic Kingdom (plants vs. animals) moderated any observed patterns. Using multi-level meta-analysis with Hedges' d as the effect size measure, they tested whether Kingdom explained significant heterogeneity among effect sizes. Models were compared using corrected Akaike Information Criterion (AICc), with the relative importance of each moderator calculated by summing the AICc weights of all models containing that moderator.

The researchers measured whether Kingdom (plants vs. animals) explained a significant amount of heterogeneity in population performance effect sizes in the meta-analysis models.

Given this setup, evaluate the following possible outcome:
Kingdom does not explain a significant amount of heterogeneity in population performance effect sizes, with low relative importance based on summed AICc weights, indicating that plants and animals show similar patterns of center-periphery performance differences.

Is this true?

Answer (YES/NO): YES